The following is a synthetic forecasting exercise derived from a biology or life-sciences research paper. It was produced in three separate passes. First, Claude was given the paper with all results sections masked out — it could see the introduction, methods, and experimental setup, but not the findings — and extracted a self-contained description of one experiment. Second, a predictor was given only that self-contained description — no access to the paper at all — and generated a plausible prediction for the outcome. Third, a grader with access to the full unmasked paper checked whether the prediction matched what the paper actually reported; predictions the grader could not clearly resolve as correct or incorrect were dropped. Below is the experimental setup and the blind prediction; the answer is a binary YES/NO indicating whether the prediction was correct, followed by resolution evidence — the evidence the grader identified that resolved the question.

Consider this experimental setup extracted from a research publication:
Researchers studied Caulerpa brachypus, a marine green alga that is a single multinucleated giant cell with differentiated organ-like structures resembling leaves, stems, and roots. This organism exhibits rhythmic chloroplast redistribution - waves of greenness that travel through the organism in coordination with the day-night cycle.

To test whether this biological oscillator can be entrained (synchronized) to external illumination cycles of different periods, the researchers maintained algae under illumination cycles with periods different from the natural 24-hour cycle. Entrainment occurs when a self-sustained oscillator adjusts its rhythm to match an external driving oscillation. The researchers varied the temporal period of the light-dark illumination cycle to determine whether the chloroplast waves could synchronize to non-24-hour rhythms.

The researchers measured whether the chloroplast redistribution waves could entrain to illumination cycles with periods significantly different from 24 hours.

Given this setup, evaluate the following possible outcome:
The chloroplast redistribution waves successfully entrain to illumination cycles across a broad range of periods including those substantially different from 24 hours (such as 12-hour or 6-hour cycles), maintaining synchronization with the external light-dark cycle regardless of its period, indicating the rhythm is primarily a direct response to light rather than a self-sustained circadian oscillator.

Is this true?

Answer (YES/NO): NO